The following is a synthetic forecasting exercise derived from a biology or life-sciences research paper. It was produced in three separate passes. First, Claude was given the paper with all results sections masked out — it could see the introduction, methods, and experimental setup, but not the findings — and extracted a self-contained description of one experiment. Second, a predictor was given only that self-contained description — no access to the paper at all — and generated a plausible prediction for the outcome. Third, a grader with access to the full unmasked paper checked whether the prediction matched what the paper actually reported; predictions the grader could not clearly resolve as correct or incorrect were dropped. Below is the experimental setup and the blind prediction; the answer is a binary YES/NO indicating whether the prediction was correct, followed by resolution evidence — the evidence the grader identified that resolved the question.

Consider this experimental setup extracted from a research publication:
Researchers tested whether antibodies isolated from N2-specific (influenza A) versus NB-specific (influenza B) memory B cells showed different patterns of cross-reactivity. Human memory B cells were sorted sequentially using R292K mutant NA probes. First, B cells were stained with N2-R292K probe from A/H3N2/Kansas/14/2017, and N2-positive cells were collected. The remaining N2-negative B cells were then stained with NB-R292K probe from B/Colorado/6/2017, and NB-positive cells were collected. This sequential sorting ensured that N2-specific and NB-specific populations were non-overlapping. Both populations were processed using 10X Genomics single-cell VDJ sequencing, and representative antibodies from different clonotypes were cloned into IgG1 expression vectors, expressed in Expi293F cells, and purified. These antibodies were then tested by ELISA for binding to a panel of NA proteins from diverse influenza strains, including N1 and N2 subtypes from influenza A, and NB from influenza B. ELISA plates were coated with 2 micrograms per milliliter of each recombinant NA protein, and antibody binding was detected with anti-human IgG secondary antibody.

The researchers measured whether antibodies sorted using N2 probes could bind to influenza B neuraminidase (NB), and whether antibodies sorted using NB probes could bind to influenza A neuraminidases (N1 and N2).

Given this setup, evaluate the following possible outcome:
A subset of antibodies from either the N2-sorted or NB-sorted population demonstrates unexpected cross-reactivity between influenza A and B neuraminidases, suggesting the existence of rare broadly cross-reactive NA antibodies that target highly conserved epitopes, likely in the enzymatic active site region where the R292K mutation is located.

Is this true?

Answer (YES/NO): YES